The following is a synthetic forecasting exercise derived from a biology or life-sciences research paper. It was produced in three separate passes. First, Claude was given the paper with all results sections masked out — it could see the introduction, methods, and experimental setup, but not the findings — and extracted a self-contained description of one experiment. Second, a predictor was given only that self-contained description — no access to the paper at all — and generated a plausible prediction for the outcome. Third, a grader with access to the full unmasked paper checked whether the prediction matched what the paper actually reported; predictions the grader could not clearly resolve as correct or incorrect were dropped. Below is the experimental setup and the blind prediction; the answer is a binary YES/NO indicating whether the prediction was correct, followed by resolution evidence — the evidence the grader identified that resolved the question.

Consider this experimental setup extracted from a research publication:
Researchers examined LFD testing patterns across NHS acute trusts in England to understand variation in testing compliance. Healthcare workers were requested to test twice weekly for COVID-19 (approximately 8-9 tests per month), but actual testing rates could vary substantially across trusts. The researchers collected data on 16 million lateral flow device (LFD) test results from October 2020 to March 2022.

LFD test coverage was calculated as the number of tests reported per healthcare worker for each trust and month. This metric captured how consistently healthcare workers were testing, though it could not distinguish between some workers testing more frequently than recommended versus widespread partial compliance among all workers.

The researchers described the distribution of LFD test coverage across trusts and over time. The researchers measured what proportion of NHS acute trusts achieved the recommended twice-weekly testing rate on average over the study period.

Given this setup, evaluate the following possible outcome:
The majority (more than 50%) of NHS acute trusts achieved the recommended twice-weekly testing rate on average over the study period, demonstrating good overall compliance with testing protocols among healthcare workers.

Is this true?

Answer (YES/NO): NO